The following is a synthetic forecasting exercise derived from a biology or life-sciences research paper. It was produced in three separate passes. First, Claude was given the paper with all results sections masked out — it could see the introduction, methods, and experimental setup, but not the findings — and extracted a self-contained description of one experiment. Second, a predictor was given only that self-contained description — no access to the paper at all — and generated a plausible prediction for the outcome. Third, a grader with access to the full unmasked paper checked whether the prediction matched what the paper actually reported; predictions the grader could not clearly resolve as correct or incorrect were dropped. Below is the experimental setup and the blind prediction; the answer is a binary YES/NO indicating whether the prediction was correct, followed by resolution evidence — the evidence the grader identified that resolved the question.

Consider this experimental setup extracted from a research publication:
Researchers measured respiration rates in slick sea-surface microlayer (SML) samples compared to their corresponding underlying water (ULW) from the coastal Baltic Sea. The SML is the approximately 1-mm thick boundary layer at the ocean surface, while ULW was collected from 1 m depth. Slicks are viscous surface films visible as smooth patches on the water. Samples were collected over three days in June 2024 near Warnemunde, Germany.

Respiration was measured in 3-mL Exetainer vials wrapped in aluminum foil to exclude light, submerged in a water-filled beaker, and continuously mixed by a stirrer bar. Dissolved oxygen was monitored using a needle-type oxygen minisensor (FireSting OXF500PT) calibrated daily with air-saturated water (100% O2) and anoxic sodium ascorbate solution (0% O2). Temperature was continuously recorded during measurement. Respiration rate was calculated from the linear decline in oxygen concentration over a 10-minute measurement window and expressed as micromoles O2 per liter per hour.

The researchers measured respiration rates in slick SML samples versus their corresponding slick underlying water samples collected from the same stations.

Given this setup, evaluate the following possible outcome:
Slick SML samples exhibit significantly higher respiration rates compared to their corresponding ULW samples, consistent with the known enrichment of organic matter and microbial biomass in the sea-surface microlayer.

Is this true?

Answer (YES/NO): NO